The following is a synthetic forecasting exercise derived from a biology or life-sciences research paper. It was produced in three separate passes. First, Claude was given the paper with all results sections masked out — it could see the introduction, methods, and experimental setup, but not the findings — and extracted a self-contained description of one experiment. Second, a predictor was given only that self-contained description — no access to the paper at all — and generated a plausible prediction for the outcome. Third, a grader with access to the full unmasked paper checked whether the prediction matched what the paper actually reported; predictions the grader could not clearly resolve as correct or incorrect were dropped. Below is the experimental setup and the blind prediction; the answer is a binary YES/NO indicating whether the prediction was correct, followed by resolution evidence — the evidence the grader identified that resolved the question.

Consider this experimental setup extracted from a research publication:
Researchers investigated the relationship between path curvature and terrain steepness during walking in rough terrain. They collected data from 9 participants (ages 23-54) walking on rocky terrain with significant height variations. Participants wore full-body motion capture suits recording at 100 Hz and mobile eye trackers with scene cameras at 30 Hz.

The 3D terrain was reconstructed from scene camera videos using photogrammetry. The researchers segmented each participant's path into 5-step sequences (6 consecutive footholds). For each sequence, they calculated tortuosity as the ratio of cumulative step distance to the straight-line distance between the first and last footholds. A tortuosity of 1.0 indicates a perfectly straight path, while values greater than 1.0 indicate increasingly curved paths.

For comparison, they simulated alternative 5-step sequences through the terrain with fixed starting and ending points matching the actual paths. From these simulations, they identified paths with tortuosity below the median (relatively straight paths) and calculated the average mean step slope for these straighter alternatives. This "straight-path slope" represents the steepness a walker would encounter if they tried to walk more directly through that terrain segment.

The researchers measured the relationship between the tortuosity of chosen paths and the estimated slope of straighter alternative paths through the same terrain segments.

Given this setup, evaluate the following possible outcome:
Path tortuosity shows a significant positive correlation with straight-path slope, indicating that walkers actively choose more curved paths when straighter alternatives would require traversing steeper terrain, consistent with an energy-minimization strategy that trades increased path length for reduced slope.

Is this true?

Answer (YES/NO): YES